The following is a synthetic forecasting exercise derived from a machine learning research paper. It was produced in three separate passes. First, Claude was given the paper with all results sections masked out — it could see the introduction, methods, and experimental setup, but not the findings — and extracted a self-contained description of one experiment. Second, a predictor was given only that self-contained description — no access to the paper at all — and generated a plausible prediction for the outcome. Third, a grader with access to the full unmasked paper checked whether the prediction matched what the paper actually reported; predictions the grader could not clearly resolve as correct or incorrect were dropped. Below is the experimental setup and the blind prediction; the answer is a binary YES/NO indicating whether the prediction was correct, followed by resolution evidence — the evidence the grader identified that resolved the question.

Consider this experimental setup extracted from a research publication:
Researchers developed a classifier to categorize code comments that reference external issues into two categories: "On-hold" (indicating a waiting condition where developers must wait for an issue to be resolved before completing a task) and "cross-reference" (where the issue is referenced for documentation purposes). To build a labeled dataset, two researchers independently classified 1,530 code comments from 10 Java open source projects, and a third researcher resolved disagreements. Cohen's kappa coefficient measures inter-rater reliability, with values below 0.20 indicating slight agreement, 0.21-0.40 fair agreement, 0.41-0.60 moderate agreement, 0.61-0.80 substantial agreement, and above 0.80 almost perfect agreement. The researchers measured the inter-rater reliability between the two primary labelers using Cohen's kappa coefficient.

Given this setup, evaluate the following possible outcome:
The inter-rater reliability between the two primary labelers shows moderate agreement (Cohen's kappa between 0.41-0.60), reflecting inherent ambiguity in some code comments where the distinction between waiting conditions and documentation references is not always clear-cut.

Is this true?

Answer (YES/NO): NO